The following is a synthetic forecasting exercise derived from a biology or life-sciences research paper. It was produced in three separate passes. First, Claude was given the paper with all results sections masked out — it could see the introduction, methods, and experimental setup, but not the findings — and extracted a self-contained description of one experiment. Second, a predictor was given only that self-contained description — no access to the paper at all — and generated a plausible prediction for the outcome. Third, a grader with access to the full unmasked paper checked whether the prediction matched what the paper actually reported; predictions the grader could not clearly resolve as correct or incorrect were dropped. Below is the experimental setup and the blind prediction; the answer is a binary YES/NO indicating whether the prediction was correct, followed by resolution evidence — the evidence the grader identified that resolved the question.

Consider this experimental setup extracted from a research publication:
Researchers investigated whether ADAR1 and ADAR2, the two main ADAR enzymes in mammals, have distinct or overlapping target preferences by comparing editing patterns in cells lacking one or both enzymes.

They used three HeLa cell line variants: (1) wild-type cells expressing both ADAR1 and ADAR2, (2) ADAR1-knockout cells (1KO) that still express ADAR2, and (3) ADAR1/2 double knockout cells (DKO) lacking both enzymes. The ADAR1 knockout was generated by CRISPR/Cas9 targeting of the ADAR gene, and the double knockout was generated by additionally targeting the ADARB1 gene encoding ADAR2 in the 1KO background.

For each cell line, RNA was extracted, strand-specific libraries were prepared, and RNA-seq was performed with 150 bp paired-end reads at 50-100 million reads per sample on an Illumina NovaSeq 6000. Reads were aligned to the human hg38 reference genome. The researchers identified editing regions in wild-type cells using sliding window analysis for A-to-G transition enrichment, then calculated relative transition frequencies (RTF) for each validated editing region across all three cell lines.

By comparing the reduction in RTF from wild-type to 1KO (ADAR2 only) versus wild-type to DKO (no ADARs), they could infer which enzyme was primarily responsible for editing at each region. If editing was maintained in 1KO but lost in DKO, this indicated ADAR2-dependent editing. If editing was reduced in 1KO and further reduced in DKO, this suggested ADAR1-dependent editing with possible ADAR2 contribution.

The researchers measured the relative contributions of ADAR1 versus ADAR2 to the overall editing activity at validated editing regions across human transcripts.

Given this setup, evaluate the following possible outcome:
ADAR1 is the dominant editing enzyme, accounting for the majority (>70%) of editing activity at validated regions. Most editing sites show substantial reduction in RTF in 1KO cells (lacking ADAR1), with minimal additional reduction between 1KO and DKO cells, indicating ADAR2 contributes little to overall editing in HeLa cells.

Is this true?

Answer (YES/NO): NO